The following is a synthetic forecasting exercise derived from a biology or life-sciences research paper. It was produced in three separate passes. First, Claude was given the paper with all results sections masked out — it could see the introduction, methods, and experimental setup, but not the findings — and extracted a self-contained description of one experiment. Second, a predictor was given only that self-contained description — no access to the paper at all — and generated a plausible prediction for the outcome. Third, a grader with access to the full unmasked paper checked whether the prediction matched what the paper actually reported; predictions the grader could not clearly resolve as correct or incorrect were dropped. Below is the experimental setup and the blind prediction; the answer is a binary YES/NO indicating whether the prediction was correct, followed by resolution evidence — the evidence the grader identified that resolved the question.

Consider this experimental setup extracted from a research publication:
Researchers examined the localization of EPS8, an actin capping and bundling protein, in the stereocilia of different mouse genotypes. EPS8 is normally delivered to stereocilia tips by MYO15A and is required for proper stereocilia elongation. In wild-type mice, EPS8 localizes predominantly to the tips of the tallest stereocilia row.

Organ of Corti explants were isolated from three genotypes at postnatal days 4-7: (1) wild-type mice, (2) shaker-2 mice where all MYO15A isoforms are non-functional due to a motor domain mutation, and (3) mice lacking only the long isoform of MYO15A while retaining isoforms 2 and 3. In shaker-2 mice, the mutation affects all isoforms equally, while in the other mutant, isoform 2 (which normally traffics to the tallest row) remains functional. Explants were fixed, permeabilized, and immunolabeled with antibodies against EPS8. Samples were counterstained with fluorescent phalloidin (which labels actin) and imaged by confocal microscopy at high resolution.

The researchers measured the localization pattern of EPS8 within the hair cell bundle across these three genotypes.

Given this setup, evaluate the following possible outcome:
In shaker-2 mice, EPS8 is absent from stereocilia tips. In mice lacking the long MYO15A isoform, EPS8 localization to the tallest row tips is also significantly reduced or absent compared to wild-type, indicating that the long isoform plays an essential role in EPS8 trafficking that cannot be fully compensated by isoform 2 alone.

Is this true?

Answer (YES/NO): NO